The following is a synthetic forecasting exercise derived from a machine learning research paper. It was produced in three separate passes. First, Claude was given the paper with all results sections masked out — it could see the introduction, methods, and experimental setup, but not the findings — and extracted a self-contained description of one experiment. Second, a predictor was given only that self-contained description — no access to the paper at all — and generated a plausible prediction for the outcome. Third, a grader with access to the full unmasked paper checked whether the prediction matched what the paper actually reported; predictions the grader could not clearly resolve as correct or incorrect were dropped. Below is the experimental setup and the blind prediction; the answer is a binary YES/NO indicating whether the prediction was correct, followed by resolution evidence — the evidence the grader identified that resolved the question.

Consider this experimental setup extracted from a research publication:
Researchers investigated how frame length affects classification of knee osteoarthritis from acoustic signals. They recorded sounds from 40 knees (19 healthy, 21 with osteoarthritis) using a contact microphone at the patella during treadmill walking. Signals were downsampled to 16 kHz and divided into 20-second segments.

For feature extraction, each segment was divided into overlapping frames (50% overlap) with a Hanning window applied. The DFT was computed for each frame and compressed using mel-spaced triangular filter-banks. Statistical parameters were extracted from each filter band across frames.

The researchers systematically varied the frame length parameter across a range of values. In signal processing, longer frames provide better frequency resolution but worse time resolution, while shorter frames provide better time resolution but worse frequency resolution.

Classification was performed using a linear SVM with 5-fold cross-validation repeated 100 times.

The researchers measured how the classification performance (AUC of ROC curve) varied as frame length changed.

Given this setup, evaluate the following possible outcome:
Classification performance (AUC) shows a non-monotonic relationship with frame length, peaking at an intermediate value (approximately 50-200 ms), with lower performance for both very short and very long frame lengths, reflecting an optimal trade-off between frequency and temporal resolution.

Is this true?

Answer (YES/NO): NO